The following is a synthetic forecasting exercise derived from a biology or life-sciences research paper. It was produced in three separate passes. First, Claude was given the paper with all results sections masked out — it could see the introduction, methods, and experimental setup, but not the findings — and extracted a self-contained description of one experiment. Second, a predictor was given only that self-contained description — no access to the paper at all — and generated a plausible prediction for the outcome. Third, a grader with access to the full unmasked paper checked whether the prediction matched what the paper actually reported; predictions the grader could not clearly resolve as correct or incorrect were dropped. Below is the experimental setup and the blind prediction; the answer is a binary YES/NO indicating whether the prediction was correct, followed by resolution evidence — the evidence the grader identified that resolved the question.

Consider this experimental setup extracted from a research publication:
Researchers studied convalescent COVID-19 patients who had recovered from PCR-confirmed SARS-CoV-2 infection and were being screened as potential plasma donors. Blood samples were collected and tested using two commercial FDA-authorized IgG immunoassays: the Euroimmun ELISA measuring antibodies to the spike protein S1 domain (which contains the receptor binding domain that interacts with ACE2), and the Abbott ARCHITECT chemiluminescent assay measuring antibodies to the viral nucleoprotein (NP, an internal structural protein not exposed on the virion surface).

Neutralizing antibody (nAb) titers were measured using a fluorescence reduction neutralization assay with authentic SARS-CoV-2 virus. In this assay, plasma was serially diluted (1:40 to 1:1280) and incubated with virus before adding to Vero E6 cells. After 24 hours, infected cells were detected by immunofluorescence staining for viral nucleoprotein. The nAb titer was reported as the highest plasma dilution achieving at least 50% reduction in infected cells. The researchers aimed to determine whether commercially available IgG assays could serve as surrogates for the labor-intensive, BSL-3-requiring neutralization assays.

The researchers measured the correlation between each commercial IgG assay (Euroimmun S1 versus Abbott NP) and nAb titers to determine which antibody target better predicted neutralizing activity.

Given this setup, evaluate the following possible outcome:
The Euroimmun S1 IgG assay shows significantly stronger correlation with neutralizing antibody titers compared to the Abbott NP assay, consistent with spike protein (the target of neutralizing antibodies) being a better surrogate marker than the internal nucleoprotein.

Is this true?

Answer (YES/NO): NO